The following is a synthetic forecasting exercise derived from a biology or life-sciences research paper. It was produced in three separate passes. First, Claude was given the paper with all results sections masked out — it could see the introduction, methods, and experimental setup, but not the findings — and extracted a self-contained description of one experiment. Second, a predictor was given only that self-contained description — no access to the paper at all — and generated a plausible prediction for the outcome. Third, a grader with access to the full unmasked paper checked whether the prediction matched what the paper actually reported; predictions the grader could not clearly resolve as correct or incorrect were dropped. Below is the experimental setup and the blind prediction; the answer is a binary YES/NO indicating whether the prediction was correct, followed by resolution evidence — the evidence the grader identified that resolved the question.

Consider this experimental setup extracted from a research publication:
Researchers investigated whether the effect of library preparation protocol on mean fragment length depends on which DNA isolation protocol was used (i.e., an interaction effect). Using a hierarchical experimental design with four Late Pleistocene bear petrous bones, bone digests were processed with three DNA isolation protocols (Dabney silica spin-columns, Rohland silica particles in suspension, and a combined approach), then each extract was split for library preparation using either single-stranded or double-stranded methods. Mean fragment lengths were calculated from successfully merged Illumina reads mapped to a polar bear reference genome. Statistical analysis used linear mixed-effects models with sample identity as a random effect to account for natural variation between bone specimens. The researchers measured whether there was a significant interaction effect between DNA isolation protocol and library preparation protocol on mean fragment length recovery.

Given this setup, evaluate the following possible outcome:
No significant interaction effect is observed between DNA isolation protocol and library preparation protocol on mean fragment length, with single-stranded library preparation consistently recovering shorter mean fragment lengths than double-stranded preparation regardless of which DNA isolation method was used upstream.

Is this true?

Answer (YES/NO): NO